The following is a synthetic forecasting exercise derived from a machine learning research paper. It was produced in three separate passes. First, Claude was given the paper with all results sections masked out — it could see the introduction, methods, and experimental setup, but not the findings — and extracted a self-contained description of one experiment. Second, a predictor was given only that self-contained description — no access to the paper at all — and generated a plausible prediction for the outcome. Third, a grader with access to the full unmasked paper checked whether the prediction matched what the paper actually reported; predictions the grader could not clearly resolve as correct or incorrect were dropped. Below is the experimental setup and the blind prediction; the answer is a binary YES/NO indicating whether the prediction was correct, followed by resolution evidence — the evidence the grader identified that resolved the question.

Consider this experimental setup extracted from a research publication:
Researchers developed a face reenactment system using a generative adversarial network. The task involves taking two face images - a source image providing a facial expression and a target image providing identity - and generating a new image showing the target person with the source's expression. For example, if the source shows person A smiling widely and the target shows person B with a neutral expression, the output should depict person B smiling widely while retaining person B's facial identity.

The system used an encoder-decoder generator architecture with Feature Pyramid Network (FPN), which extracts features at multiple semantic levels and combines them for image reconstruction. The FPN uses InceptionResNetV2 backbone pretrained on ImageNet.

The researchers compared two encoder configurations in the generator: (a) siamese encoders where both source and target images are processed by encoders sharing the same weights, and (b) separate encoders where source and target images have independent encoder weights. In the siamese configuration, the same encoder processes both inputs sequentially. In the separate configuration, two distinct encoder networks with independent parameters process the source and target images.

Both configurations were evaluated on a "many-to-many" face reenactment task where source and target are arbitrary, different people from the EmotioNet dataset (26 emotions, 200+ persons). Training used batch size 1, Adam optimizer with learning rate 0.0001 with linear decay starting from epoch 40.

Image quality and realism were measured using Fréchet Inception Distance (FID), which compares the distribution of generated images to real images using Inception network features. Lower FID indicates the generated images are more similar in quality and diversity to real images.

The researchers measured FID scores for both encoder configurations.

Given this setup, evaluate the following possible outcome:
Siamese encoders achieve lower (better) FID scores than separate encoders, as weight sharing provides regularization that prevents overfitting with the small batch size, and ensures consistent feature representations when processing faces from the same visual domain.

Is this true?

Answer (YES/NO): NO